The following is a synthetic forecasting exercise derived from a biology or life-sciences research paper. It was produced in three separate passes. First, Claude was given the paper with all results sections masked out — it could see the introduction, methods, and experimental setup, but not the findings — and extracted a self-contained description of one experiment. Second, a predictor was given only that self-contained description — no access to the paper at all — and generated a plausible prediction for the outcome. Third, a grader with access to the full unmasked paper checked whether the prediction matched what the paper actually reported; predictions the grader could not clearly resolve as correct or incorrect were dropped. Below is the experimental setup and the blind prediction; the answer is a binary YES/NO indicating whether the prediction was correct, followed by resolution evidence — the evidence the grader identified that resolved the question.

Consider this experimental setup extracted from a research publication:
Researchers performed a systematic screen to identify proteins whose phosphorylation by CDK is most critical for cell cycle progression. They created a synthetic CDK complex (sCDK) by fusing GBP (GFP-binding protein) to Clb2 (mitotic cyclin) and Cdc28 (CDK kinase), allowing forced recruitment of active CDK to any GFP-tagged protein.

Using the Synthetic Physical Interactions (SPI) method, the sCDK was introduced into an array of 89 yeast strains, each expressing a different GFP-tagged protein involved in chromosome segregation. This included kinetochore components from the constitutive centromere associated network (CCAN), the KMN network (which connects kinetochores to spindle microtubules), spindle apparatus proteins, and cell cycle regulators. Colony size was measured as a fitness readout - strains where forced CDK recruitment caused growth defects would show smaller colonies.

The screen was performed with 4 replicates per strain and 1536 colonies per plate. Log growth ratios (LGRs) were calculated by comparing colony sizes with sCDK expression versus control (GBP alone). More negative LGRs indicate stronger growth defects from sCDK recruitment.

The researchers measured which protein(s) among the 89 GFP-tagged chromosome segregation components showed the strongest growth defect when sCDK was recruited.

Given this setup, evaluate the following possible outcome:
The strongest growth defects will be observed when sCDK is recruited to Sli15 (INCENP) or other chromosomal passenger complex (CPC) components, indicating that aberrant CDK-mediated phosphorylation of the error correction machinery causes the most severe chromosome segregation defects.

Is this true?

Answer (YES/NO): NO